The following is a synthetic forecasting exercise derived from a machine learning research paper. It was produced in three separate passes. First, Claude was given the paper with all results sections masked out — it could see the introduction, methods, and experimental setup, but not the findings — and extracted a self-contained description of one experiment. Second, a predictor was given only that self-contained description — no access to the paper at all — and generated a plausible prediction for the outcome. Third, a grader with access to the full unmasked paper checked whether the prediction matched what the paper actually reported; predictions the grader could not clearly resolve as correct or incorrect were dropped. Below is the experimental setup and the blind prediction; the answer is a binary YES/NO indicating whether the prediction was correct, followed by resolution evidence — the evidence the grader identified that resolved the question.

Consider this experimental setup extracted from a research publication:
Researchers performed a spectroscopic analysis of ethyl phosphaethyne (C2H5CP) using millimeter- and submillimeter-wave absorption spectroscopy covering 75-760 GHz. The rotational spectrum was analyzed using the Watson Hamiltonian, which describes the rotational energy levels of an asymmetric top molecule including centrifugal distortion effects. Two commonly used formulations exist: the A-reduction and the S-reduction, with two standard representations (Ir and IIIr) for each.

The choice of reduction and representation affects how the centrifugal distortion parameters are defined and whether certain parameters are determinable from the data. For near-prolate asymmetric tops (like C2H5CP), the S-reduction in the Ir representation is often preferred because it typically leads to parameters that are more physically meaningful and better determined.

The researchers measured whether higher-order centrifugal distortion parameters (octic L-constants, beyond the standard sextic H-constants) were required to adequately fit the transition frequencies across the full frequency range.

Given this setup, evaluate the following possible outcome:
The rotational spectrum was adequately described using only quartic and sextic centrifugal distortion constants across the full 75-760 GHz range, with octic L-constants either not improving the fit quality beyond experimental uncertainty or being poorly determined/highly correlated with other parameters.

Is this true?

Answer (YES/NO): NO